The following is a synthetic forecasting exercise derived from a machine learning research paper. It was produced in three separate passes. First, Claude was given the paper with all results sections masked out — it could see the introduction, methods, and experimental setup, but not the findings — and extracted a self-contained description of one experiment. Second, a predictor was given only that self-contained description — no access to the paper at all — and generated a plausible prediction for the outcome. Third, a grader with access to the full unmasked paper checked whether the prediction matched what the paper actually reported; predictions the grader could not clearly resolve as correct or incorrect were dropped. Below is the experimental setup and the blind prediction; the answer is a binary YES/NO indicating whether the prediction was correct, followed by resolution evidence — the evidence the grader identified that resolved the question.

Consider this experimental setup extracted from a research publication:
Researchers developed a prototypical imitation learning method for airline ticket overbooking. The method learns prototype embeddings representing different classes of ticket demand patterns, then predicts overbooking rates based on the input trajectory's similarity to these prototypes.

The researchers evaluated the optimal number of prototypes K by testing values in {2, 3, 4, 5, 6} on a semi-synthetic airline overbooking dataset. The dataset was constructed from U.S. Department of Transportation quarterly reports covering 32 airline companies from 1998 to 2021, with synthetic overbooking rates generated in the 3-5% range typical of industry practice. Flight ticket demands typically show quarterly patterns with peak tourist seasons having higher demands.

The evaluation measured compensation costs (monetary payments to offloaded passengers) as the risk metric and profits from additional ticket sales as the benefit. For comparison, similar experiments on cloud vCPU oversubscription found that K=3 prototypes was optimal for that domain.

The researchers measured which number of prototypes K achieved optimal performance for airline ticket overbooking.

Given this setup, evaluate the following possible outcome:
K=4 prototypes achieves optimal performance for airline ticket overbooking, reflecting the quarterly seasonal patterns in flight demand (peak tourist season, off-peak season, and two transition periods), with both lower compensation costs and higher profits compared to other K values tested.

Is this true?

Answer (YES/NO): YES